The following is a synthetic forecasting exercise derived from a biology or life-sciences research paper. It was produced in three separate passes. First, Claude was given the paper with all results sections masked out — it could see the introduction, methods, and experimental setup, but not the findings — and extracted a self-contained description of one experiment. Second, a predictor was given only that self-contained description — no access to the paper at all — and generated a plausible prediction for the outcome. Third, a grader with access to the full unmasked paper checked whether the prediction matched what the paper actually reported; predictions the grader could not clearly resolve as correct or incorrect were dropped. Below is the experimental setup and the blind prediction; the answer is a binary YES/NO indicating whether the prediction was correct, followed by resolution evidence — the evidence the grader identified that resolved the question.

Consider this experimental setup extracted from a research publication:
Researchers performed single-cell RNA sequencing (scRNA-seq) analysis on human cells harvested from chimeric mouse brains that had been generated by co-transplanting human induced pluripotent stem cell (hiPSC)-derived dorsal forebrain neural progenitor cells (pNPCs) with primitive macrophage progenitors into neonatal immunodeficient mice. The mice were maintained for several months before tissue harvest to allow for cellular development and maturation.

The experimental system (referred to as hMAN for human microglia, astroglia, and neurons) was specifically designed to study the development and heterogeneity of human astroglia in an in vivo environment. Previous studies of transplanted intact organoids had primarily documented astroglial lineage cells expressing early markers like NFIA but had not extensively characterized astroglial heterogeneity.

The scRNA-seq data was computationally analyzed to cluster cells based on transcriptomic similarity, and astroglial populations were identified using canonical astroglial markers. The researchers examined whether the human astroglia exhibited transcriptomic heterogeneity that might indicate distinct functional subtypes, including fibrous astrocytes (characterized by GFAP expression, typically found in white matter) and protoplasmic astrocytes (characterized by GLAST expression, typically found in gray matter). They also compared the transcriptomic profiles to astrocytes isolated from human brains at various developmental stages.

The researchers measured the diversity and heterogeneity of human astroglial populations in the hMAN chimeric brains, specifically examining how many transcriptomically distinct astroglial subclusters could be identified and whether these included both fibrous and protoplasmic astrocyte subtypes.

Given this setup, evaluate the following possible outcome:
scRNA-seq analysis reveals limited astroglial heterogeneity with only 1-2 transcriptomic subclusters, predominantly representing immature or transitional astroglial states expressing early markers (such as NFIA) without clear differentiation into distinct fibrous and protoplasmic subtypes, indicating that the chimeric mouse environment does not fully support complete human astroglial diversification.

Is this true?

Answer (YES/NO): NO